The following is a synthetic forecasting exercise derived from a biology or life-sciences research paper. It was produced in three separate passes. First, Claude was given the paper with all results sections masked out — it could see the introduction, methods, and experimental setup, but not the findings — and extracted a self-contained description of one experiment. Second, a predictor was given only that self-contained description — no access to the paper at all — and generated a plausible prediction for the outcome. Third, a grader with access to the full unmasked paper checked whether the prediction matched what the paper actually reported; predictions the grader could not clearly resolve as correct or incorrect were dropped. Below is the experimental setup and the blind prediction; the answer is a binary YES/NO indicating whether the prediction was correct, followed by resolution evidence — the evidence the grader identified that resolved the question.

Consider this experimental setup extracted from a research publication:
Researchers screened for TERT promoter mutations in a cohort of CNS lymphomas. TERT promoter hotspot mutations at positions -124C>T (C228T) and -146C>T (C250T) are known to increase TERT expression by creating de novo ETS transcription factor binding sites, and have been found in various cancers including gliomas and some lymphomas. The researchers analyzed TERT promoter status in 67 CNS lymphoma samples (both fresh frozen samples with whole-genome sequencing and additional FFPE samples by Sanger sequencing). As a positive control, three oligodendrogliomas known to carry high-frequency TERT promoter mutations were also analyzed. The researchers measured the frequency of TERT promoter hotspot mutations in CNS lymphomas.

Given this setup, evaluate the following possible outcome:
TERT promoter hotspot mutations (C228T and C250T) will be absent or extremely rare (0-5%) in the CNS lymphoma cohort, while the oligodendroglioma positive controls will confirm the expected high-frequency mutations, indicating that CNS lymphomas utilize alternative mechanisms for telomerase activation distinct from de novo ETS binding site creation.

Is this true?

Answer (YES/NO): YES